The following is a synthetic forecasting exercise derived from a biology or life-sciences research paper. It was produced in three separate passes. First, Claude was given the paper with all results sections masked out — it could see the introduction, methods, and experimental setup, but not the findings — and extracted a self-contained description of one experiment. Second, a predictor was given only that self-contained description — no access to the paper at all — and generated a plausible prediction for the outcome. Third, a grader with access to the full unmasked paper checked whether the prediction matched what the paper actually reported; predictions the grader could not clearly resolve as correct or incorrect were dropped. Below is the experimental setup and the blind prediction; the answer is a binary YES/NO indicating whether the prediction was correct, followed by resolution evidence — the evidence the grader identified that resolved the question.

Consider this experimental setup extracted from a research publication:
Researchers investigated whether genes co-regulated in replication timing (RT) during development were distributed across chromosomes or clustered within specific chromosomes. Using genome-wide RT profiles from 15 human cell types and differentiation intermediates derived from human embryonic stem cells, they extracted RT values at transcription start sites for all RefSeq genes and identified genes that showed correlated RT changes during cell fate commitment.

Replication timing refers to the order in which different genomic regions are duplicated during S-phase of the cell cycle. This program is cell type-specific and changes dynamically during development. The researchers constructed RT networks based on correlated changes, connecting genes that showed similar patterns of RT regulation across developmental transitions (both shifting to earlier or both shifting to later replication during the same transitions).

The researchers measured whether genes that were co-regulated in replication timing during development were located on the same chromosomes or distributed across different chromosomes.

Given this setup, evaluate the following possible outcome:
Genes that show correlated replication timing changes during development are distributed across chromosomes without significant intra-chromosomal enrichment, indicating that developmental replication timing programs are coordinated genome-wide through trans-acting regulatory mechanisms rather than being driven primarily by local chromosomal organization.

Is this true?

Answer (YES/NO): YES